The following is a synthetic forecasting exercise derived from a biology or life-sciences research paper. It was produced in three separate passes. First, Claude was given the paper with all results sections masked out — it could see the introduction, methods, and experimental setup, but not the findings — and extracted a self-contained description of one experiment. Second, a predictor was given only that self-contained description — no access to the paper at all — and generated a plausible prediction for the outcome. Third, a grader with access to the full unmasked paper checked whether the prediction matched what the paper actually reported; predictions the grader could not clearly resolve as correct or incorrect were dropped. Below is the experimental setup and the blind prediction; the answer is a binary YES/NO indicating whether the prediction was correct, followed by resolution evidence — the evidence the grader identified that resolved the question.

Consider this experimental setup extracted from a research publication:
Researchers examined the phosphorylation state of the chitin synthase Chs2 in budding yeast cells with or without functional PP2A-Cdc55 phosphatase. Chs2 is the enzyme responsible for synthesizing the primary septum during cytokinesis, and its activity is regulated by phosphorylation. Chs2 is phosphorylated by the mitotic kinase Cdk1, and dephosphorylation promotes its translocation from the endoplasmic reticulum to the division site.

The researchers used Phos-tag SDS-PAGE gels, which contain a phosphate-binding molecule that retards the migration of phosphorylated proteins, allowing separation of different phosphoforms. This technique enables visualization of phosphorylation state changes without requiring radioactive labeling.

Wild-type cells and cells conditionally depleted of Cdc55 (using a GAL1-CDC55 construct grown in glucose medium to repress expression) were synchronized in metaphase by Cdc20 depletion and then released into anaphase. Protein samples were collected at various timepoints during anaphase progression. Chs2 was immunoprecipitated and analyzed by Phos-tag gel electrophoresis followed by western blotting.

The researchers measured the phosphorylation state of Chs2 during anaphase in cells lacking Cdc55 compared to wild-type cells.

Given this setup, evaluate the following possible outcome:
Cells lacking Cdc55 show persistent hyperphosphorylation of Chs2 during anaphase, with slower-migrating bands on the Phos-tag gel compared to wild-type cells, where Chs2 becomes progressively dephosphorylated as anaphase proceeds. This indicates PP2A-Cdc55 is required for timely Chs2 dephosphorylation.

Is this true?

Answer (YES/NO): YES